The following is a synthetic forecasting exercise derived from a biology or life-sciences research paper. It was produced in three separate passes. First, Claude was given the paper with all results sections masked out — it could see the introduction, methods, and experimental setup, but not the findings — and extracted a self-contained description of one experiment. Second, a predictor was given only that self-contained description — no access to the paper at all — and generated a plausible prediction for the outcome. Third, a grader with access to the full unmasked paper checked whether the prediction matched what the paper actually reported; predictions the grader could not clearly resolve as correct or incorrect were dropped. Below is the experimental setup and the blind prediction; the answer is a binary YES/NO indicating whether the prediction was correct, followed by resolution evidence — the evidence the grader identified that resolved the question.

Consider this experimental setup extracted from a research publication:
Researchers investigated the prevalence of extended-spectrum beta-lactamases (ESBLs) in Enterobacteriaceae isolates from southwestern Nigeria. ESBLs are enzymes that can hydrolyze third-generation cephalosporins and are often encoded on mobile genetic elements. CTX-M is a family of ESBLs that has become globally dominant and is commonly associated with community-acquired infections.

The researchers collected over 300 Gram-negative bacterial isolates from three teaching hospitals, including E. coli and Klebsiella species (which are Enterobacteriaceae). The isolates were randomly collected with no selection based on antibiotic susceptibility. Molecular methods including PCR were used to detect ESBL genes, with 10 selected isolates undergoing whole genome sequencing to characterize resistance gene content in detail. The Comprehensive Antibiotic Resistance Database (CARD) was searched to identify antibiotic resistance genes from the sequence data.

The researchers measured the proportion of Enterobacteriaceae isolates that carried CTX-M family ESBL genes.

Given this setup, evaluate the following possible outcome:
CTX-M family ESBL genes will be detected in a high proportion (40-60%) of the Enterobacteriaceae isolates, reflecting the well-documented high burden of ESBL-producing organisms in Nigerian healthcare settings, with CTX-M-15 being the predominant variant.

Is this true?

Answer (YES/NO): NO